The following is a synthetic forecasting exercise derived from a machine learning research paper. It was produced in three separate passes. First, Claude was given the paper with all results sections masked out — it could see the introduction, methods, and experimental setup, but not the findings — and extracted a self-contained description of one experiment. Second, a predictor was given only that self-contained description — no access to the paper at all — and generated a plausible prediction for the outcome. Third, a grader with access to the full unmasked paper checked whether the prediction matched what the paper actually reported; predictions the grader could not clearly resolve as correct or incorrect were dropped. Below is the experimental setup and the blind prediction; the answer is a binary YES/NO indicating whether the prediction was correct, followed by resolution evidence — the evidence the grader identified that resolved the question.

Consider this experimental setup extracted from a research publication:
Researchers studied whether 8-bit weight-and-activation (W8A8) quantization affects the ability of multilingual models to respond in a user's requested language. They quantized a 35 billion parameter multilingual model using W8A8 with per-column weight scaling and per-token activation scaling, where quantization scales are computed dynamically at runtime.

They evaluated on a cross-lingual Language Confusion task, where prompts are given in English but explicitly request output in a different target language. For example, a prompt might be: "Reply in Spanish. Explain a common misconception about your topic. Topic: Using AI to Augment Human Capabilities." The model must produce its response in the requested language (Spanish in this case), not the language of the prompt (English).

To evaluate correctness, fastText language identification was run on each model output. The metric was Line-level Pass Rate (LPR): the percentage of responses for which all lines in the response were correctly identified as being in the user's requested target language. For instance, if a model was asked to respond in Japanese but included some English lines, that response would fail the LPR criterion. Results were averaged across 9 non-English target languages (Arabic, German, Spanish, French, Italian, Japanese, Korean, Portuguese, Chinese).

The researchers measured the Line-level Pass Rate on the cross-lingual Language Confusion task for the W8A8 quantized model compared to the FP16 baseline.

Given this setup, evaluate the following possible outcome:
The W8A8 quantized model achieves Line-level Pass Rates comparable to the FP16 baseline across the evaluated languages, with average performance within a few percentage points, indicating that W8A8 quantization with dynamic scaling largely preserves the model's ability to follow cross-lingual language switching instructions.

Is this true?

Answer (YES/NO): YES